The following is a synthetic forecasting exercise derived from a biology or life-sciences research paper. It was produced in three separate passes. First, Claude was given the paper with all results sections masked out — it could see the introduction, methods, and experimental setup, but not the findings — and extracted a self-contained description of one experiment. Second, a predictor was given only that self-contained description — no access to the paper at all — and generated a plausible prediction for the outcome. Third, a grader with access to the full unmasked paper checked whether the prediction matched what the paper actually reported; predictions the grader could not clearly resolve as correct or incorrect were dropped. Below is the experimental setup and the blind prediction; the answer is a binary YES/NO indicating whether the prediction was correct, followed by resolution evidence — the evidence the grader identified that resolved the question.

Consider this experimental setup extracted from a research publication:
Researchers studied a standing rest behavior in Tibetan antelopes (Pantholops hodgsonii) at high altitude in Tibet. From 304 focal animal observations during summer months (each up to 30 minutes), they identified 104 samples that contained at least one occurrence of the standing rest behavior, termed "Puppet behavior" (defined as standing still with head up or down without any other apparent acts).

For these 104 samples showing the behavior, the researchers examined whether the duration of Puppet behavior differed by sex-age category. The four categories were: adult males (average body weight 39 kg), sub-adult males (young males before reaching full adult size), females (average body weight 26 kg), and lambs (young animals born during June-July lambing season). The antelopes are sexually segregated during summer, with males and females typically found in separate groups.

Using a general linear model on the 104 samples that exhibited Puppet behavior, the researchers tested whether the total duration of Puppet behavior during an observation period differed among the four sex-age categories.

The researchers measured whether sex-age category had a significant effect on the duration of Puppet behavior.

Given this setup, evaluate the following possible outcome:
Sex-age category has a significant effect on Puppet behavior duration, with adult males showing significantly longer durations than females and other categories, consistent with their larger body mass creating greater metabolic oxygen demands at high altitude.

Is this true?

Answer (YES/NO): NO